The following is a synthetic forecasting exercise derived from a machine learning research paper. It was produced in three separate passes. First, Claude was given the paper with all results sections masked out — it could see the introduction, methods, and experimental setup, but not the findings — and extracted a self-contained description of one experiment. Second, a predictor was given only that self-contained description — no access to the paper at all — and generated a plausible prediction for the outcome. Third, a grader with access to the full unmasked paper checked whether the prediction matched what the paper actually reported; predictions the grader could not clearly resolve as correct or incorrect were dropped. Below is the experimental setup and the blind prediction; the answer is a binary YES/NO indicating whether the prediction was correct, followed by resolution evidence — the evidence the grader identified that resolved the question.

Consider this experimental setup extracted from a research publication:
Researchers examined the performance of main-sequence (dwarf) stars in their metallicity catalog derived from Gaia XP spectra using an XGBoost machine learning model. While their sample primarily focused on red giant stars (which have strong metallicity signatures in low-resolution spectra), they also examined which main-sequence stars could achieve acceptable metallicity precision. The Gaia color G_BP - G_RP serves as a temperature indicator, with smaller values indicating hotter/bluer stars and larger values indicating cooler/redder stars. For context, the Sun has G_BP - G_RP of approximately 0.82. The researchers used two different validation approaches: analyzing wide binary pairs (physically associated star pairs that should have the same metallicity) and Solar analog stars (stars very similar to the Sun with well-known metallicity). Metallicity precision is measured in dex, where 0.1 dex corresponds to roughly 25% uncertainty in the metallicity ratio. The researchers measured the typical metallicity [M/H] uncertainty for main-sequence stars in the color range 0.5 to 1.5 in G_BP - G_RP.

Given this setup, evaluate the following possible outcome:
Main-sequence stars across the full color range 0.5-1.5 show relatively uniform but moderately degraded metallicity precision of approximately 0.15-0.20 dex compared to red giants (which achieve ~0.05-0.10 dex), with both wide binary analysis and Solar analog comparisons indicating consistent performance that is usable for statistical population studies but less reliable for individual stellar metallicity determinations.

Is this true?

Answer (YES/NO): NO